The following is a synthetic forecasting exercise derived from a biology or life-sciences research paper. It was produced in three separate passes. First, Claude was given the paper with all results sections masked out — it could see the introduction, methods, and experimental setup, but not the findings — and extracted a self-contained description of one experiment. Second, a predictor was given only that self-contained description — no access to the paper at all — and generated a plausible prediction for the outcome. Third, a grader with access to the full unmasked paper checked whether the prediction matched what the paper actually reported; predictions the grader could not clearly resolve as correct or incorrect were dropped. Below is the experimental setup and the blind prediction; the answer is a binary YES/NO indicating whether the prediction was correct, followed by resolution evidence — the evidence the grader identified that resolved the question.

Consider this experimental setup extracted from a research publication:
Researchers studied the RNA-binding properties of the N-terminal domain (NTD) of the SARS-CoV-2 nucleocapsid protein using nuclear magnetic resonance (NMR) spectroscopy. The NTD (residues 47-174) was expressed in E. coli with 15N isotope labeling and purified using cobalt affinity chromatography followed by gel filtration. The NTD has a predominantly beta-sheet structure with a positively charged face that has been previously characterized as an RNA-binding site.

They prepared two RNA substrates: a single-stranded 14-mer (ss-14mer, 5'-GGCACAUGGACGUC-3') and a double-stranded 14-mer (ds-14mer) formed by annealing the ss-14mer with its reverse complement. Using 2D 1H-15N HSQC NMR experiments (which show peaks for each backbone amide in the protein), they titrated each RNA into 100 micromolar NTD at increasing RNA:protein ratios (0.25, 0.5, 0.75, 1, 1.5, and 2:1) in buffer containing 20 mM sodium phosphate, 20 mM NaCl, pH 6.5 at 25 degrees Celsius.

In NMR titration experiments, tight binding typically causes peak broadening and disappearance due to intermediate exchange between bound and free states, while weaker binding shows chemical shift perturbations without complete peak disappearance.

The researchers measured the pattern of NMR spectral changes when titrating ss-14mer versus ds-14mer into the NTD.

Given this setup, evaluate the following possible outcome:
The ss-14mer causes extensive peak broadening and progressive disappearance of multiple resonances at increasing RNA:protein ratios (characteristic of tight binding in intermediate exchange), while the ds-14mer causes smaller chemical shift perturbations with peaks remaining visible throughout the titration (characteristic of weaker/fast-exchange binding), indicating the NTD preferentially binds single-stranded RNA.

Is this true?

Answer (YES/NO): NO